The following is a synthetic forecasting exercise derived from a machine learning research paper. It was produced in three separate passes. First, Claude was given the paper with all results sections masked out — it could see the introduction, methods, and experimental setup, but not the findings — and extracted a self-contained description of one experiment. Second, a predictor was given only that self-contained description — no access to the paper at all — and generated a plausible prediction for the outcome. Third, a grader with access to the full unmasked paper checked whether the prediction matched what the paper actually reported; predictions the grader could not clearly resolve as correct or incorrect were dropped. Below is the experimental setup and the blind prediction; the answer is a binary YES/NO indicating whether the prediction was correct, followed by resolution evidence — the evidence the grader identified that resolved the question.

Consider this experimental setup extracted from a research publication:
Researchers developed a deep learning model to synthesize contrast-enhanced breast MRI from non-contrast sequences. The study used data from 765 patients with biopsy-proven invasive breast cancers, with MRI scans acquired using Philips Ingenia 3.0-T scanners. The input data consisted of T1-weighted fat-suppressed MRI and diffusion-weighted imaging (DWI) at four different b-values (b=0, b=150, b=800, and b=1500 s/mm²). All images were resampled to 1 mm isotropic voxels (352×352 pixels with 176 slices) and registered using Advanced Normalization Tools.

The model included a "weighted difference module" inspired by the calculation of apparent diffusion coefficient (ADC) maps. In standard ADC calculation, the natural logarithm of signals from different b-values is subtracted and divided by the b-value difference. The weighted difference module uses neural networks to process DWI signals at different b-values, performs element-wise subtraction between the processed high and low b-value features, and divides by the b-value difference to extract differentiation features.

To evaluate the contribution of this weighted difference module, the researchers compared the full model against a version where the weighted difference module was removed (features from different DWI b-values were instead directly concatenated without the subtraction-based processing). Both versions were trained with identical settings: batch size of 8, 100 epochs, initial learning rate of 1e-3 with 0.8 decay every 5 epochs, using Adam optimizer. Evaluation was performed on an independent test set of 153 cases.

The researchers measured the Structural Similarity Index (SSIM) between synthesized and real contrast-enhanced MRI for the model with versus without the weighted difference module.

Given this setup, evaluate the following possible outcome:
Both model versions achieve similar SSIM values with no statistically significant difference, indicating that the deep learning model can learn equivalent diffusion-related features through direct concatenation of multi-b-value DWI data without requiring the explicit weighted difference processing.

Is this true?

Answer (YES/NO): NO